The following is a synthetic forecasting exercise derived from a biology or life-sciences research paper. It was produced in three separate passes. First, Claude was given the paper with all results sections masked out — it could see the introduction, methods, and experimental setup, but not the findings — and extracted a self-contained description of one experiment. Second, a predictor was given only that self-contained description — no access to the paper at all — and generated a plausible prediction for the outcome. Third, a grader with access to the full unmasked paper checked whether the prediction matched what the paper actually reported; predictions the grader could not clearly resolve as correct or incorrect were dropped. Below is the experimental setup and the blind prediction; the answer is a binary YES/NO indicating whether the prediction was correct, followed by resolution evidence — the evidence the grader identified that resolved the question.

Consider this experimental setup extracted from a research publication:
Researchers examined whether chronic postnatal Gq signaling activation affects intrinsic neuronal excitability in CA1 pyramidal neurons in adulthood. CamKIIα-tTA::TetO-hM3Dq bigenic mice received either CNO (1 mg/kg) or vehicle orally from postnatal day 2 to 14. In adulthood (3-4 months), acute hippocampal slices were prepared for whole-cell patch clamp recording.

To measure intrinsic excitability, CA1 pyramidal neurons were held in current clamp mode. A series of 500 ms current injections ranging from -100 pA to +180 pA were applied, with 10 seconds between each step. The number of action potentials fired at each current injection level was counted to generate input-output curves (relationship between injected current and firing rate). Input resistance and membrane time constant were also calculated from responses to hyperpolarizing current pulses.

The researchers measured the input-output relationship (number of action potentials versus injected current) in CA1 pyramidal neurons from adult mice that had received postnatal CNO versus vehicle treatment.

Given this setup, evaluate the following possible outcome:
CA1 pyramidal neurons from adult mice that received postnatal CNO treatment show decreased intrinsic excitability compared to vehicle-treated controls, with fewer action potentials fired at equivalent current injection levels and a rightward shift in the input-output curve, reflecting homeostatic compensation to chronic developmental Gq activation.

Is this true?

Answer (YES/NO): NO